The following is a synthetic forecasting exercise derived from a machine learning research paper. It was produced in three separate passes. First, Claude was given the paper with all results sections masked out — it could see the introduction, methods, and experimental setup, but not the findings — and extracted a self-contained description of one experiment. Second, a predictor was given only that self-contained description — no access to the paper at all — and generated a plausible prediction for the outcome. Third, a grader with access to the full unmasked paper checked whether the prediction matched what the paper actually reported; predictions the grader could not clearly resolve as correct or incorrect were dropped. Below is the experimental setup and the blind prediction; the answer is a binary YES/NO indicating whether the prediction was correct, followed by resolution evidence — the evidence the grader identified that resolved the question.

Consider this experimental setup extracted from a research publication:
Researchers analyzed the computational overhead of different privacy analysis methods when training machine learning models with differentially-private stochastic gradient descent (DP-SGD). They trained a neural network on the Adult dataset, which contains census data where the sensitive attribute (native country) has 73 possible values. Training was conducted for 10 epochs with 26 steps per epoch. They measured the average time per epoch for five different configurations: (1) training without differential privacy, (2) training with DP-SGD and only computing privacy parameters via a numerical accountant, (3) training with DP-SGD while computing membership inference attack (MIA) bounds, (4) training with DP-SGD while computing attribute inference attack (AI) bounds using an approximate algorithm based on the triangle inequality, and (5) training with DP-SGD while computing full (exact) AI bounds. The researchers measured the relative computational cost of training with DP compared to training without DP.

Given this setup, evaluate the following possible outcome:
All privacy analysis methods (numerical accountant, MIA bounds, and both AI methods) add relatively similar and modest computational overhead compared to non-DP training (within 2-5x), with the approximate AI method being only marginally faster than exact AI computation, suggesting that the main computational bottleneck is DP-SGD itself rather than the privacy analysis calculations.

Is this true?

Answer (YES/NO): NO